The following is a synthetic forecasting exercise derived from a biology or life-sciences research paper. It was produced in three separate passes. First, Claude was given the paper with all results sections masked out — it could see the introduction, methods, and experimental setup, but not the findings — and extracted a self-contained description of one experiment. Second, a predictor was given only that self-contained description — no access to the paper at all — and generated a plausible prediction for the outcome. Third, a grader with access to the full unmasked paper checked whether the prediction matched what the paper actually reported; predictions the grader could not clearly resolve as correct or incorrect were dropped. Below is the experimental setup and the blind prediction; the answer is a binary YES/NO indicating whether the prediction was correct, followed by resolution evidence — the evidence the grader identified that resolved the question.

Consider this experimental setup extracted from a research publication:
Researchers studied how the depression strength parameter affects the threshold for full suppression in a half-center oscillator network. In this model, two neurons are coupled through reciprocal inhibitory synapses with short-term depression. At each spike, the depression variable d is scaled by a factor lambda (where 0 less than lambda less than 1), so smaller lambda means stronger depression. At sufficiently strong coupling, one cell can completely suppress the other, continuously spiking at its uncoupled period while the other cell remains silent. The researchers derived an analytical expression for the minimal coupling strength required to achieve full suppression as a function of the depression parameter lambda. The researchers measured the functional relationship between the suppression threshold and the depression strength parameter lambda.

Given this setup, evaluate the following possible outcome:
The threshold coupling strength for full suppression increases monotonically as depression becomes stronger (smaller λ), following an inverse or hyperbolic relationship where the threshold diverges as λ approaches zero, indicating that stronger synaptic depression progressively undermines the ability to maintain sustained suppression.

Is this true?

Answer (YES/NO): NO